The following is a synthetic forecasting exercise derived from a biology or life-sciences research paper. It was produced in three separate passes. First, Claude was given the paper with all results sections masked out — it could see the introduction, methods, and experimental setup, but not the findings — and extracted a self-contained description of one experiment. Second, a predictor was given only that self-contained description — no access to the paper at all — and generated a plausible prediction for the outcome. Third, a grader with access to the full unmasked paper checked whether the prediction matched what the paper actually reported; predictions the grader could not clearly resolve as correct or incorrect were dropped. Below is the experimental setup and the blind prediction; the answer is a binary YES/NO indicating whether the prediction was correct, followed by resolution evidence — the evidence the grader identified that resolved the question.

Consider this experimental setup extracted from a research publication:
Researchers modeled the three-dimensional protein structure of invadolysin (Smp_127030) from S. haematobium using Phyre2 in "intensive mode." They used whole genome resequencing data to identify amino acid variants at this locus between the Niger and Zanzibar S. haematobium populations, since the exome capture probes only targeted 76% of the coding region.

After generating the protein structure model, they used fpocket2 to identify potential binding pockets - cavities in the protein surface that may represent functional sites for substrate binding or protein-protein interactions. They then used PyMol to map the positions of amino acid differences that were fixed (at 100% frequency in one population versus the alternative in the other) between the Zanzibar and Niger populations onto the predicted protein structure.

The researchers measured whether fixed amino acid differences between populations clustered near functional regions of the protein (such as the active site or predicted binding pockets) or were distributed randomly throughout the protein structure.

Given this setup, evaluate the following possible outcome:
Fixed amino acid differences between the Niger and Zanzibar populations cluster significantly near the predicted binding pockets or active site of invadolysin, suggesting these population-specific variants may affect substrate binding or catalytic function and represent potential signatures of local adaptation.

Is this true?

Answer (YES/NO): NO